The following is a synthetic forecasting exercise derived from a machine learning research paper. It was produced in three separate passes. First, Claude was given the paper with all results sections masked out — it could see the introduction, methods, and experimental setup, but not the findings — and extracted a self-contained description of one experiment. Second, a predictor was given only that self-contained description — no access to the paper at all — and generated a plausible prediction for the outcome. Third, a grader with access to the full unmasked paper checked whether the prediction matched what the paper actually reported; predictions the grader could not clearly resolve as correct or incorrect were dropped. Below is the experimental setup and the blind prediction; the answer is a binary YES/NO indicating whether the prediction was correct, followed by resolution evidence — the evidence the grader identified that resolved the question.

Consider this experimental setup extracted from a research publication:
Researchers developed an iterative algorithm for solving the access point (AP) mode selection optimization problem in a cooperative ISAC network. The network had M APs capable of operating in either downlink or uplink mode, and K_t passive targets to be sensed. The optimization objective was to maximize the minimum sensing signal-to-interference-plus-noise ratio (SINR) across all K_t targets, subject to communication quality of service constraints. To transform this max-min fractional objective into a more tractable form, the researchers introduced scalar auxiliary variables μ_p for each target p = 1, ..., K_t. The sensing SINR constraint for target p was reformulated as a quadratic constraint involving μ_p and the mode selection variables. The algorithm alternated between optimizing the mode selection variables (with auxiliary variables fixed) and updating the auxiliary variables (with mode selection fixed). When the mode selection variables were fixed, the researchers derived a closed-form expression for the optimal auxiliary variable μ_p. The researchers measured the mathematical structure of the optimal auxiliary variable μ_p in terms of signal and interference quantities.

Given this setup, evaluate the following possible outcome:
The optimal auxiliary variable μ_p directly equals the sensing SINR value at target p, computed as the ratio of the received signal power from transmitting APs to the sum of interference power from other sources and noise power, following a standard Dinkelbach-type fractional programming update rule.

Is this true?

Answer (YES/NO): NO